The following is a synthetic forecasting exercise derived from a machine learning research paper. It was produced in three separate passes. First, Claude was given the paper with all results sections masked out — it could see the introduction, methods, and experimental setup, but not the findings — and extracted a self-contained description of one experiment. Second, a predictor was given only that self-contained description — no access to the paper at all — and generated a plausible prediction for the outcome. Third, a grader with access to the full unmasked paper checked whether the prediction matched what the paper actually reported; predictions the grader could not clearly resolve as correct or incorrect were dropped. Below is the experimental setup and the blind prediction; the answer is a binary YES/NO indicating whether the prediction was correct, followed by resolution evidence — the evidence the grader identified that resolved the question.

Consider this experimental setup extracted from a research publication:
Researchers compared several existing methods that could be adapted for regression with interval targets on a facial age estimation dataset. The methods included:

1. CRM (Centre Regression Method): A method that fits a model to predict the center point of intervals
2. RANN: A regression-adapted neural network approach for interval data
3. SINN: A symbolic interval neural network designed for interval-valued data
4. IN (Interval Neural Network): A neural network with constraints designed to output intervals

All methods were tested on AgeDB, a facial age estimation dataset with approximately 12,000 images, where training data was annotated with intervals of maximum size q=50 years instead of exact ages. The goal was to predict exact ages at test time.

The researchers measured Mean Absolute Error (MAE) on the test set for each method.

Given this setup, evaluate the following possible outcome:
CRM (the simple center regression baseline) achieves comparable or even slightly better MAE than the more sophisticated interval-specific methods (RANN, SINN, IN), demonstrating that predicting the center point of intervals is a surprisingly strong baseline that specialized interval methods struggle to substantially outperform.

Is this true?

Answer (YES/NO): NO